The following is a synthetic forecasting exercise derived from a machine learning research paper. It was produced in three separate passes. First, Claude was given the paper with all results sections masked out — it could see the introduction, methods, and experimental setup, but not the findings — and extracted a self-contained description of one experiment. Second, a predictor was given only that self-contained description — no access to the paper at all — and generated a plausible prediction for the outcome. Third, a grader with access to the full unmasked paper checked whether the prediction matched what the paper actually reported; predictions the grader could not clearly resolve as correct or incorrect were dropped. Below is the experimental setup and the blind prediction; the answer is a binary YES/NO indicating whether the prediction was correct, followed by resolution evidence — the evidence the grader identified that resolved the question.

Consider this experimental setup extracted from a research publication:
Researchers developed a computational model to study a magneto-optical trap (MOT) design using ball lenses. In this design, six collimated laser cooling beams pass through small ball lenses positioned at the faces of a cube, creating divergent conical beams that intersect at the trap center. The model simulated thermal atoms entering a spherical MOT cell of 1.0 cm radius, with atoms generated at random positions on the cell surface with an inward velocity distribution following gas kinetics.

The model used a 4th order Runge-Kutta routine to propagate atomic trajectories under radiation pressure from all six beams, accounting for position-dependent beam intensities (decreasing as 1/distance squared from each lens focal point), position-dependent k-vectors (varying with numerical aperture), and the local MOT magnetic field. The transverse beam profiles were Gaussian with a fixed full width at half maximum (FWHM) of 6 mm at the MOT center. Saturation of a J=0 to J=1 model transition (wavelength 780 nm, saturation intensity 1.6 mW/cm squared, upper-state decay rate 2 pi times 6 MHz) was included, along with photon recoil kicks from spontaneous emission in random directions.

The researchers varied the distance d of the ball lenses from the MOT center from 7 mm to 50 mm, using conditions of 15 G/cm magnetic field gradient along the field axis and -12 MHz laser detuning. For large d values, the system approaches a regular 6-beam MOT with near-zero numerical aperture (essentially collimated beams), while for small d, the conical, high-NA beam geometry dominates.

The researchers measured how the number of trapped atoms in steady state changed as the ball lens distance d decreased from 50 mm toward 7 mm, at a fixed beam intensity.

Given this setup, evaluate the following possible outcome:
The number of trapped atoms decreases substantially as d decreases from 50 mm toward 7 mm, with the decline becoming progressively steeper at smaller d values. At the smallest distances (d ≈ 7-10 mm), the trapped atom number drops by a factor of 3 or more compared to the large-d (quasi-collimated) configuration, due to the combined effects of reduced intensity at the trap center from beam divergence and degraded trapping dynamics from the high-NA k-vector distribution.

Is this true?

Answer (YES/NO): YES